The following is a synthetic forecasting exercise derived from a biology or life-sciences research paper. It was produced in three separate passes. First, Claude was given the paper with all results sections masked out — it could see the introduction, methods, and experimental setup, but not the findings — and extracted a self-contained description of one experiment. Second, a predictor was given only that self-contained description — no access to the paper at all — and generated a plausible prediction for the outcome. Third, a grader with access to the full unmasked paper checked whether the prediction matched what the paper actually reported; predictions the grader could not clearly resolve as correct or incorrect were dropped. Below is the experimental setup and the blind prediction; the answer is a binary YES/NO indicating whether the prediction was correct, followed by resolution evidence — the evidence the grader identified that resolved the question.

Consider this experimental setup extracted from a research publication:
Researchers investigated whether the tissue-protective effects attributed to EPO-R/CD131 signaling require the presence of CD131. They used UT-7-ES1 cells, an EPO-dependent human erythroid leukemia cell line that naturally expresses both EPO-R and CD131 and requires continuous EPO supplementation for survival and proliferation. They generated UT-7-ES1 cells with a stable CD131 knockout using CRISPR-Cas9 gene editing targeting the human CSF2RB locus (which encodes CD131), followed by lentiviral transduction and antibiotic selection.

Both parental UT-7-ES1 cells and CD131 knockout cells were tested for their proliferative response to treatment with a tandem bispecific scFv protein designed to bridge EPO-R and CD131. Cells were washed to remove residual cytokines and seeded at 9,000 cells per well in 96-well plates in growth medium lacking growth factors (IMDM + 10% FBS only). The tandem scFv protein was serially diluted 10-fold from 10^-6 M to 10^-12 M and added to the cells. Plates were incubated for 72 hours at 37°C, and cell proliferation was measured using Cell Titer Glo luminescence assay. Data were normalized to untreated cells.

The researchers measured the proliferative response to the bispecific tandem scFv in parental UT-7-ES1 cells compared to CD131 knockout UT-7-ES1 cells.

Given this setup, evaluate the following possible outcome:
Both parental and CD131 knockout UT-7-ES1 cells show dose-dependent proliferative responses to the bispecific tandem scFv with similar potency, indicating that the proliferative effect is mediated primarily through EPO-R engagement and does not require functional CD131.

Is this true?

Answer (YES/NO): NO